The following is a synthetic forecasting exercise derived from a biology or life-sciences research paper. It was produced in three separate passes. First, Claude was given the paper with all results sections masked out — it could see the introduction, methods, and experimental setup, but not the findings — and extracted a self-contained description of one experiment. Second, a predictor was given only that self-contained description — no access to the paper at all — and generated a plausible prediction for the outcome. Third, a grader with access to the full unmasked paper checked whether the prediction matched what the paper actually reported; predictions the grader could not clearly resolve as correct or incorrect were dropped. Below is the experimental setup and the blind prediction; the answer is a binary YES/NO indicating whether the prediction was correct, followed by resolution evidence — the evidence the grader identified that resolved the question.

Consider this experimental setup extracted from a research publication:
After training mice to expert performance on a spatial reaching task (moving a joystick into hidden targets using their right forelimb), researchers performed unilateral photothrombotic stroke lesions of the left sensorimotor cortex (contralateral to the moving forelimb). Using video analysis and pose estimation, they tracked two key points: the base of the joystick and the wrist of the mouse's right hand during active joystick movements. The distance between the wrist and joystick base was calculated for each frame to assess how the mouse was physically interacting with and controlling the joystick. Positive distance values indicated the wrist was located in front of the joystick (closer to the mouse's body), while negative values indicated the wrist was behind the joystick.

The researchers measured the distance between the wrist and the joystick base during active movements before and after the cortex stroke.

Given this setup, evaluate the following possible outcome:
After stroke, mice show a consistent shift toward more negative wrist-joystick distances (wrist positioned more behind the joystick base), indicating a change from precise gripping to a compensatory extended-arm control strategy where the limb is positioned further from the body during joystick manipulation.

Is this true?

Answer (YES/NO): NO